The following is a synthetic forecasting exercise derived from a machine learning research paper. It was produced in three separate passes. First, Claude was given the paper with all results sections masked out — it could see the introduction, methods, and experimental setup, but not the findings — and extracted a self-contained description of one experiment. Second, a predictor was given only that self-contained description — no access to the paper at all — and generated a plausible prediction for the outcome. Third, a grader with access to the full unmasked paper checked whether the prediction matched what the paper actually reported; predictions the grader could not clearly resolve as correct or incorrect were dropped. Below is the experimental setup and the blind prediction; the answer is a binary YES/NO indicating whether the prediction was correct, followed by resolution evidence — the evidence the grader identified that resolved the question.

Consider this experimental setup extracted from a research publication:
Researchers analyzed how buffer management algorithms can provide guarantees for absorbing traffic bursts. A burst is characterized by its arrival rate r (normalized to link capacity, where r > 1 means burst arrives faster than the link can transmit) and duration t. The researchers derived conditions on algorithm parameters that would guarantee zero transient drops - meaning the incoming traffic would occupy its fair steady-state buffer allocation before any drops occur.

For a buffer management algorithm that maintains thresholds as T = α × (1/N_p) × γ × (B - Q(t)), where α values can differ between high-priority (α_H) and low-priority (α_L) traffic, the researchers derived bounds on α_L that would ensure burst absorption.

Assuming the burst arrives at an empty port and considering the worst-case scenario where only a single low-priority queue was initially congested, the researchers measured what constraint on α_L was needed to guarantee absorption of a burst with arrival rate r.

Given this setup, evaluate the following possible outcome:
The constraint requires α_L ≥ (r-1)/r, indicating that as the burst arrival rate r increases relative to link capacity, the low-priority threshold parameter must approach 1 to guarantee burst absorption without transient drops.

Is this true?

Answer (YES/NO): NO